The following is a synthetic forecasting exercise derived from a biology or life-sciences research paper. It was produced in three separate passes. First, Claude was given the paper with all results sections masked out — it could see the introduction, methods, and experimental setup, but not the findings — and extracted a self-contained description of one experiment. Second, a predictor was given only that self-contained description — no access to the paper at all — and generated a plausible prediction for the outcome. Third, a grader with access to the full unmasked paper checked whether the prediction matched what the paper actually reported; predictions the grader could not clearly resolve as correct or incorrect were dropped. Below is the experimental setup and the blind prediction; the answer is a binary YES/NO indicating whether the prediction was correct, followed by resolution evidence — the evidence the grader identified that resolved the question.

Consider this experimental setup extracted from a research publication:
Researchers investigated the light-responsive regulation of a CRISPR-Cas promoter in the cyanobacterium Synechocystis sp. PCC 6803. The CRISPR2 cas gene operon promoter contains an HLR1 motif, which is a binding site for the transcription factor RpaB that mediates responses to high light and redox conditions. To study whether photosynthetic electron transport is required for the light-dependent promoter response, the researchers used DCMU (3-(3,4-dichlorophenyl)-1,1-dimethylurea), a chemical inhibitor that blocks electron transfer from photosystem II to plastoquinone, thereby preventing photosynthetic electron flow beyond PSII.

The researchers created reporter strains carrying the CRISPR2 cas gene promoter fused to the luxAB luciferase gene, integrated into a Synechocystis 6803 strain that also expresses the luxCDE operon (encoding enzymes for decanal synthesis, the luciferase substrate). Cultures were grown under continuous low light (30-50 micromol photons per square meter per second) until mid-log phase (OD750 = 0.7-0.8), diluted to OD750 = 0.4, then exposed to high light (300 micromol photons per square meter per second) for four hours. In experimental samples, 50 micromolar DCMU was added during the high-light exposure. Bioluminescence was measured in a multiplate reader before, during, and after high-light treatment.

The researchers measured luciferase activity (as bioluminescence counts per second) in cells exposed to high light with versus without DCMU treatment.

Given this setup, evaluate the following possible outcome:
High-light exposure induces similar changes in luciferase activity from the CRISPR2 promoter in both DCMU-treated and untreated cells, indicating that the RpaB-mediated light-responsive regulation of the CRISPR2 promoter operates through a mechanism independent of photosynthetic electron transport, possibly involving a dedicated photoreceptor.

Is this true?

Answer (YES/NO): NO